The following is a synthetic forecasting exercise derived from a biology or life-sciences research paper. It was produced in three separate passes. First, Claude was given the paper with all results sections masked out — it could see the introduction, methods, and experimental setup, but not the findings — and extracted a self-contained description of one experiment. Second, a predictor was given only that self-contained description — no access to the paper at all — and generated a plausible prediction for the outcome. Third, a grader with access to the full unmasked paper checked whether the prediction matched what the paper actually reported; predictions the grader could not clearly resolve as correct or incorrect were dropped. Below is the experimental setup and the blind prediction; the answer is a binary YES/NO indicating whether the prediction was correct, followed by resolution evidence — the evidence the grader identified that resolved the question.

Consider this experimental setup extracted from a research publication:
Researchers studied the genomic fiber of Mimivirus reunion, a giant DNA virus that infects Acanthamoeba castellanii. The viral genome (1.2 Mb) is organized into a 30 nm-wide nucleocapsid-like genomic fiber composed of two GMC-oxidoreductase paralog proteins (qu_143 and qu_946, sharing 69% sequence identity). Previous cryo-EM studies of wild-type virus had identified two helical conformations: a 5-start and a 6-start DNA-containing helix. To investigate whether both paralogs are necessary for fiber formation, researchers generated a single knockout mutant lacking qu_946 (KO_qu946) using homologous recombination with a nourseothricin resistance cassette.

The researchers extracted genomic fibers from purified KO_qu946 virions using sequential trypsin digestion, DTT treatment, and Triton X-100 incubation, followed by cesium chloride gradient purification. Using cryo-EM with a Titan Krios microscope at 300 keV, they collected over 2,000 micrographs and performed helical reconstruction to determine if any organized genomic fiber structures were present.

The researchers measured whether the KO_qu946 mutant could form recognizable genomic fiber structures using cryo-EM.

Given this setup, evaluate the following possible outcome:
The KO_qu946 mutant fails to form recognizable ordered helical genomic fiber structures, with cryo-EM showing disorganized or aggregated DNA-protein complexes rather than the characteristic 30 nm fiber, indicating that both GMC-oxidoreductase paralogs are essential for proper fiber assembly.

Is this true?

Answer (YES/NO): NO